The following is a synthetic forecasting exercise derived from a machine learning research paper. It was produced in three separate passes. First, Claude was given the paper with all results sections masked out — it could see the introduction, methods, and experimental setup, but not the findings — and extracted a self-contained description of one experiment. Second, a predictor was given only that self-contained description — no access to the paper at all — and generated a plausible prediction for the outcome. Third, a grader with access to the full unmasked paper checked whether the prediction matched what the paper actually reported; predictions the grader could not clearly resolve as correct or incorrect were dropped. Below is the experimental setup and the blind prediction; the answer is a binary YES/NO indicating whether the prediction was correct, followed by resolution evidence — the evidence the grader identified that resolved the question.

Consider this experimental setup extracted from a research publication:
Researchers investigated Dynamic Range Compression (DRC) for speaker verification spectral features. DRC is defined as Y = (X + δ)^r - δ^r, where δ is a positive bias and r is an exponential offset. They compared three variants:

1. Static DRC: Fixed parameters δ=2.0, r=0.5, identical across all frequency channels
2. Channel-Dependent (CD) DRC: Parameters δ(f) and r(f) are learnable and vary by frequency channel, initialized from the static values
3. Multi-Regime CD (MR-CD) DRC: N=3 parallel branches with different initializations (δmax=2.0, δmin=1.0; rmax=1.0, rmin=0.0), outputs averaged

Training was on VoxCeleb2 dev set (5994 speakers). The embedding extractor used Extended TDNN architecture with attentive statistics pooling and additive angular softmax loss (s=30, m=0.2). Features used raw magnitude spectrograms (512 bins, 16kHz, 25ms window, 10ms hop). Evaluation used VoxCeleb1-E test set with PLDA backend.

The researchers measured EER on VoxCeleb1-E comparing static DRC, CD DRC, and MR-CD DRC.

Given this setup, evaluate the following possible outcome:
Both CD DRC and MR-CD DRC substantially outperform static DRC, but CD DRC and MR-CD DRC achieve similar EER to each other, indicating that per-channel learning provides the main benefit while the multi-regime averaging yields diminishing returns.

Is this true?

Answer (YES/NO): NO